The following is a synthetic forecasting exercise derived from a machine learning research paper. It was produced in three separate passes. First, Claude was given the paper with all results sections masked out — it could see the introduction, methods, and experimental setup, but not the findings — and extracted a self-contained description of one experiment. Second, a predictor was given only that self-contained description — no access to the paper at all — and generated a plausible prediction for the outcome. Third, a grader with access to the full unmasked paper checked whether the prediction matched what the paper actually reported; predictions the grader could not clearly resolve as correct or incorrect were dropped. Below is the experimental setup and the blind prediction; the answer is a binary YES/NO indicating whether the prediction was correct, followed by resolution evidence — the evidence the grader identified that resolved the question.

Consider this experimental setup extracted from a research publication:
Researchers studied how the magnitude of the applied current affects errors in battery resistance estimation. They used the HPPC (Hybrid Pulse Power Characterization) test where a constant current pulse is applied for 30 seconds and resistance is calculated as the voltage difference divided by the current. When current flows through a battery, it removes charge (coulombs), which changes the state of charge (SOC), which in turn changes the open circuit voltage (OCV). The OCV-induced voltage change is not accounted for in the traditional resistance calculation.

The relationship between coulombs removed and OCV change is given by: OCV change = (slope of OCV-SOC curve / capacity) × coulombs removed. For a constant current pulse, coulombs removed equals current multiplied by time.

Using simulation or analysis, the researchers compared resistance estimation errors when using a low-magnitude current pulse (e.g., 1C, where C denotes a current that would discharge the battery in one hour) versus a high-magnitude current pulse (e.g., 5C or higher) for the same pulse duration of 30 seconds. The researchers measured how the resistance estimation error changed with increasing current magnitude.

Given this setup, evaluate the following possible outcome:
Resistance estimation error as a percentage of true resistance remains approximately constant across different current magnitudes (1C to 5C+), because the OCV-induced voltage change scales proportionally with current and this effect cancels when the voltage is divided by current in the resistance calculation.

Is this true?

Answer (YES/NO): NO